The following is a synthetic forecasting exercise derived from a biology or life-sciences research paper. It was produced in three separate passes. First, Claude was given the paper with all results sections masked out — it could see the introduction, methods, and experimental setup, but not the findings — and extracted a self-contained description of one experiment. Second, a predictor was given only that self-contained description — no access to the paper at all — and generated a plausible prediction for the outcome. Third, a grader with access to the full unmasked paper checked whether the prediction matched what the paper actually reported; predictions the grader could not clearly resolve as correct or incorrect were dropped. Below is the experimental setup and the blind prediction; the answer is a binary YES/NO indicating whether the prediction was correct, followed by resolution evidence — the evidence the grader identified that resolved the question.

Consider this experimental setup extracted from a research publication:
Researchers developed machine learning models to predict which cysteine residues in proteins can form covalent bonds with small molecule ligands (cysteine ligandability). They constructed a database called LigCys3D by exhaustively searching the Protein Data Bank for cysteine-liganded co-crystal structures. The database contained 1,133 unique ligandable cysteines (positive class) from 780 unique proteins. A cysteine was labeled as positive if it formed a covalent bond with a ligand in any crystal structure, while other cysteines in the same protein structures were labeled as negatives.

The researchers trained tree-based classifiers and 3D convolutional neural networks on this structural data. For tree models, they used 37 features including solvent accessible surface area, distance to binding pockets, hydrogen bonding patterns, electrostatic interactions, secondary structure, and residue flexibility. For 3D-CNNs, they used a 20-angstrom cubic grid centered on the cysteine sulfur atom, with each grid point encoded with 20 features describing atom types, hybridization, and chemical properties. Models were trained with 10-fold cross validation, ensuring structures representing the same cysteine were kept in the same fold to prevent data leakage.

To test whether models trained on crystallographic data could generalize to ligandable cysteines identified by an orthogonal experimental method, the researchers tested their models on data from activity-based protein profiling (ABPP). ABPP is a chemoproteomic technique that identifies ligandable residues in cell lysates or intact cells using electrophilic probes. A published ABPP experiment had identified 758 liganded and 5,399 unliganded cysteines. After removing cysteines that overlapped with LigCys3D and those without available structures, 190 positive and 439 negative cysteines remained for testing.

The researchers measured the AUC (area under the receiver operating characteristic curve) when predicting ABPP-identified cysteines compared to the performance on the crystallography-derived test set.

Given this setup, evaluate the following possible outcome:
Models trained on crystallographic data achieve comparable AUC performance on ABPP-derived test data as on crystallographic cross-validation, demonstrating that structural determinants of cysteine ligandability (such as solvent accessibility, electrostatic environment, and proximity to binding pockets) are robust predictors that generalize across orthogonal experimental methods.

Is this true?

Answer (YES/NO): NO